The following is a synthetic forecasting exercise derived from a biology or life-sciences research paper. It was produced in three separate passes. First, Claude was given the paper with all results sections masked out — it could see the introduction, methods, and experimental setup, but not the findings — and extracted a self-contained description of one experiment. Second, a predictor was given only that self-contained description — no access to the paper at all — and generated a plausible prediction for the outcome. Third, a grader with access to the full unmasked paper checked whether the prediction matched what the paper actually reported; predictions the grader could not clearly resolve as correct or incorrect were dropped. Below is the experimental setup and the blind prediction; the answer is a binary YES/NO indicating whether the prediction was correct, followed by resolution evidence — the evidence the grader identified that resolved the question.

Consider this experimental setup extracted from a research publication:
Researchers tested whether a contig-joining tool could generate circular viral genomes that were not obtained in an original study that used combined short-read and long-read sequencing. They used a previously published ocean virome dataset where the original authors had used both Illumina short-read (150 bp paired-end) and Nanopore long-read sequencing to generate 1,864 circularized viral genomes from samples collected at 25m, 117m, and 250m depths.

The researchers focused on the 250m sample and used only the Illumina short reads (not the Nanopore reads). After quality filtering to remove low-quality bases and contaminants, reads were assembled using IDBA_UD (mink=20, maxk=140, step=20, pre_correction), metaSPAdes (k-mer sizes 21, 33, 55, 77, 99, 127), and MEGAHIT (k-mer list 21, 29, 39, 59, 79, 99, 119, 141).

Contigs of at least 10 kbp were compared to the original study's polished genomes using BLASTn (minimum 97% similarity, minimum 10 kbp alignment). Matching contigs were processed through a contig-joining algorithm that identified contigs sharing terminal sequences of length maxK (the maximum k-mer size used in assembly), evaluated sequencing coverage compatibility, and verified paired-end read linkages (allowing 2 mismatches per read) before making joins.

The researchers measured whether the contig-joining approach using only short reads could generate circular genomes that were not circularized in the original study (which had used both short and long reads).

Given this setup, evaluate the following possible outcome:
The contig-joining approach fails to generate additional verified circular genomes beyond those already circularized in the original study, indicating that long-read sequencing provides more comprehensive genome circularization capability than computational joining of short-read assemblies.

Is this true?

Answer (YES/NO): NO